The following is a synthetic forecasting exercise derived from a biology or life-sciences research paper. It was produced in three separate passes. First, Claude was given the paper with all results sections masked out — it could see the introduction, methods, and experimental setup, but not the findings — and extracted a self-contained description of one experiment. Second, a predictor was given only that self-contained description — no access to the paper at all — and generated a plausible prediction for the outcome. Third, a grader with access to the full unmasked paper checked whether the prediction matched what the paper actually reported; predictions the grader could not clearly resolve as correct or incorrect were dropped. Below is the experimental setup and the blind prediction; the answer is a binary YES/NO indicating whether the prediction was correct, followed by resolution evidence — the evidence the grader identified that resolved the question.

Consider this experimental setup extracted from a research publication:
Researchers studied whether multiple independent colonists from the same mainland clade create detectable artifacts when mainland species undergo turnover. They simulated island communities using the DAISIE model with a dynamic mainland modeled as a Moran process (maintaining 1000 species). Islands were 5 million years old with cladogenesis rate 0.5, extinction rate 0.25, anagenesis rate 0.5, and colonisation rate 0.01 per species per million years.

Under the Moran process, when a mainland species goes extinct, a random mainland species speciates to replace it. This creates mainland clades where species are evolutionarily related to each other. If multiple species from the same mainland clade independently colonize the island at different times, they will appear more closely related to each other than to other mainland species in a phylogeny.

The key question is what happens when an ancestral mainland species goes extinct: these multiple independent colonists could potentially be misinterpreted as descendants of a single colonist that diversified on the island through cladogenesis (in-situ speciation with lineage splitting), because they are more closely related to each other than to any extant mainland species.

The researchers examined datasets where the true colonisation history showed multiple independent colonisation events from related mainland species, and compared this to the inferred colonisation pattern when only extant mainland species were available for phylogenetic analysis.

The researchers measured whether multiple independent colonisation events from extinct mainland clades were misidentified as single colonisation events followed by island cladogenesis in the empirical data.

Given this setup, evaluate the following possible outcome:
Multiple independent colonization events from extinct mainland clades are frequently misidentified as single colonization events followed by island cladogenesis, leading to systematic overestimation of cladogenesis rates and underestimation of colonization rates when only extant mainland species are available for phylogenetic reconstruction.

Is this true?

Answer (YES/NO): NO